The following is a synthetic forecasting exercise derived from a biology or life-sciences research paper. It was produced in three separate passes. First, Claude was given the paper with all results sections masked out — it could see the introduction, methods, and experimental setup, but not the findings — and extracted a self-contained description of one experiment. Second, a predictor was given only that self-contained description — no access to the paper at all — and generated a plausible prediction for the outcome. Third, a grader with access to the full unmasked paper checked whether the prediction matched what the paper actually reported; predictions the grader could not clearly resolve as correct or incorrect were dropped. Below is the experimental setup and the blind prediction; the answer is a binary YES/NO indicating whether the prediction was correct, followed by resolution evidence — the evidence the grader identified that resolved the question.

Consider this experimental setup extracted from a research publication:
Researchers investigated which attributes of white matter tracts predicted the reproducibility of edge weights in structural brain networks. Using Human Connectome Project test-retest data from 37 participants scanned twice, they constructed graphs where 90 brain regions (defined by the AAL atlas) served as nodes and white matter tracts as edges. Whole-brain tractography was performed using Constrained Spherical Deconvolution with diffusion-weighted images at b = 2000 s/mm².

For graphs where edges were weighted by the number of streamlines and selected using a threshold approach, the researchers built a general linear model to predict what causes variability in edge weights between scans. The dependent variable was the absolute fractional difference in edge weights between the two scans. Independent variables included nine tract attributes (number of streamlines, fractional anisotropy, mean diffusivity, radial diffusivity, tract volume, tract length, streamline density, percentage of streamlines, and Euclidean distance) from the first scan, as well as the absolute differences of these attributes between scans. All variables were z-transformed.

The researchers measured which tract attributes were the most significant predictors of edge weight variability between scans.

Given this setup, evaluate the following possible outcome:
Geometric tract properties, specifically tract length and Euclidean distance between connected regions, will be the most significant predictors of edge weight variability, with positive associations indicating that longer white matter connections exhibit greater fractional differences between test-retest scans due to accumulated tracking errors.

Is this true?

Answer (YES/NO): NO